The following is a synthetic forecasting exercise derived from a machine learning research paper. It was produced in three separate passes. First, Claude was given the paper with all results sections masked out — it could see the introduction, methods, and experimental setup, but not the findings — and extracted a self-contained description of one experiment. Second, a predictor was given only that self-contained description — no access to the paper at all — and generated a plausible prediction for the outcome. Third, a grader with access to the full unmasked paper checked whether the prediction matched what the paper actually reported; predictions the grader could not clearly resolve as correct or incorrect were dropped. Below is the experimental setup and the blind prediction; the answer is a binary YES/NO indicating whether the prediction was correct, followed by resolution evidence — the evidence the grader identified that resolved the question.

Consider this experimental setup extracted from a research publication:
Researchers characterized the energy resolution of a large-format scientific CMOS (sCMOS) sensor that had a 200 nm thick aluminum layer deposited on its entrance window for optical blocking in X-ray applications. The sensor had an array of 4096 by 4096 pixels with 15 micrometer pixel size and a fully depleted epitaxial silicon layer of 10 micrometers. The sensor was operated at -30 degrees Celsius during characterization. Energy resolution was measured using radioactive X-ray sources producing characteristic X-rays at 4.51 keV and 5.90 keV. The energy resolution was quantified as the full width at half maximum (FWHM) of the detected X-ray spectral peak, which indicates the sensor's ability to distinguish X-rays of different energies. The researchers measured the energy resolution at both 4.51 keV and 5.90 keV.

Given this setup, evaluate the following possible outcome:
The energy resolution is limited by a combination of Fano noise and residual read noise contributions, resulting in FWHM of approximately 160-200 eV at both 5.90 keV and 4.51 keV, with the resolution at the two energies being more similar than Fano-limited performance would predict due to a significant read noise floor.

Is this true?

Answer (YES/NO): NO